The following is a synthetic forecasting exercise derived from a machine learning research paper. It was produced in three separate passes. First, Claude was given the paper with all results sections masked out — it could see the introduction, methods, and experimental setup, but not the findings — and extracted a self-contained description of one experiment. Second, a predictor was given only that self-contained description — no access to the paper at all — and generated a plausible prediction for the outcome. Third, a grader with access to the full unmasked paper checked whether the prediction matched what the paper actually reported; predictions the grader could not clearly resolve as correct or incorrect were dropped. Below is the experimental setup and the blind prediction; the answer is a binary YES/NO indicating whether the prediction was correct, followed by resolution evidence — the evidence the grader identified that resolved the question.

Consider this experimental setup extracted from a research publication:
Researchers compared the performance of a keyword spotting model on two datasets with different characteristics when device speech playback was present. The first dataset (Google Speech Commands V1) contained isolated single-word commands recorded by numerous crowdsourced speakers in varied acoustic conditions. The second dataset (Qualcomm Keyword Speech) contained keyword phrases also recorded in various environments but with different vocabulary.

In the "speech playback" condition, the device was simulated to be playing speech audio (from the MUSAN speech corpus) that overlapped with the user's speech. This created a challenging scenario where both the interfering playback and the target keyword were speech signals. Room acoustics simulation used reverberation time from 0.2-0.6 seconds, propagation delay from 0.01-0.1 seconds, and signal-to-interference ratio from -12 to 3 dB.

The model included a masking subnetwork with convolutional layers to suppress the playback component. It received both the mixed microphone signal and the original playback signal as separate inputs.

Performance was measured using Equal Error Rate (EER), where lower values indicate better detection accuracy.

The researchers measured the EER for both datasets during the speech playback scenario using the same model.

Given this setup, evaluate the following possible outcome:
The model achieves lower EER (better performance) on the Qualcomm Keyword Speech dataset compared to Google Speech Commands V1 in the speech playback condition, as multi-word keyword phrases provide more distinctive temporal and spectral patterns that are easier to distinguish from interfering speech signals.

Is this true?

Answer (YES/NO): NO